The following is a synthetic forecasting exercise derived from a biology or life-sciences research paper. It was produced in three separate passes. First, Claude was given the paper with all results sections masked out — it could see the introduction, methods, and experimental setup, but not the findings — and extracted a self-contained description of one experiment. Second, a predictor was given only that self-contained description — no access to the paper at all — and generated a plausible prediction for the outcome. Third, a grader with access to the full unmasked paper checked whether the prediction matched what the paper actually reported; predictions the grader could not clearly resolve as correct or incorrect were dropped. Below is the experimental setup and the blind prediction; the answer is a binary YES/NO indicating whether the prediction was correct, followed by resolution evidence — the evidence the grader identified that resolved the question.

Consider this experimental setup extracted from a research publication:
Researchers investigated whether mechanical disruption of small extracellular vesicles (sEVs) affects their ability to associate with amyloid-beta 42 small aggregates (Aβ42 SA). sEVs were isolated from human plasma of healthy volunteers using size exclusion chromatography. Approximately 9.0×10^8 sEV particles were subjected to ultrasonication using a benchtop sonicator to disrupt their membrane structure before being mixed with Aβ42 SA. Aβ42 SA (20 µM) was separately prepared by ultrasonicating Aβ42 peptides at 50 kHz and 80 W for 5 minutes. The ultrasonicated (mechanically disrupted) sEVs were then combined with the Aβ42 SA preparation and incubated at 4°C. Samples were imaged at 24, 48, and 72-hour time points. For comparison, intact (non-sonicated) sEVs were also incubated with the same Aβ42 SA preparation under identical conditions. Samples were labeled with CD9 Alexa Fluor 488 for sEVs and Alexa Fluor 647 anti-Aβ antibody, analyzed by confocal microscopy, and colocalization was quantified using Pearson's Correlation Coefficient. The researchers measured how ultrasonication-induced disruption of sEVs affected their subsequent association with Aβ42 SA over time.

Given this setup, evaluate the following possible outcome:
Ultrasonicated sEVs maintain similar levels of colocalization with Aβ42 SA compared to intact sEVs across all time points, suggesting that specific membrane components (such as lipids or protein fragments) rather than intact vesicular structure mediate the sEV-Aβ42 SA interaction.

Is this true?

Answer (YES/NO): NO